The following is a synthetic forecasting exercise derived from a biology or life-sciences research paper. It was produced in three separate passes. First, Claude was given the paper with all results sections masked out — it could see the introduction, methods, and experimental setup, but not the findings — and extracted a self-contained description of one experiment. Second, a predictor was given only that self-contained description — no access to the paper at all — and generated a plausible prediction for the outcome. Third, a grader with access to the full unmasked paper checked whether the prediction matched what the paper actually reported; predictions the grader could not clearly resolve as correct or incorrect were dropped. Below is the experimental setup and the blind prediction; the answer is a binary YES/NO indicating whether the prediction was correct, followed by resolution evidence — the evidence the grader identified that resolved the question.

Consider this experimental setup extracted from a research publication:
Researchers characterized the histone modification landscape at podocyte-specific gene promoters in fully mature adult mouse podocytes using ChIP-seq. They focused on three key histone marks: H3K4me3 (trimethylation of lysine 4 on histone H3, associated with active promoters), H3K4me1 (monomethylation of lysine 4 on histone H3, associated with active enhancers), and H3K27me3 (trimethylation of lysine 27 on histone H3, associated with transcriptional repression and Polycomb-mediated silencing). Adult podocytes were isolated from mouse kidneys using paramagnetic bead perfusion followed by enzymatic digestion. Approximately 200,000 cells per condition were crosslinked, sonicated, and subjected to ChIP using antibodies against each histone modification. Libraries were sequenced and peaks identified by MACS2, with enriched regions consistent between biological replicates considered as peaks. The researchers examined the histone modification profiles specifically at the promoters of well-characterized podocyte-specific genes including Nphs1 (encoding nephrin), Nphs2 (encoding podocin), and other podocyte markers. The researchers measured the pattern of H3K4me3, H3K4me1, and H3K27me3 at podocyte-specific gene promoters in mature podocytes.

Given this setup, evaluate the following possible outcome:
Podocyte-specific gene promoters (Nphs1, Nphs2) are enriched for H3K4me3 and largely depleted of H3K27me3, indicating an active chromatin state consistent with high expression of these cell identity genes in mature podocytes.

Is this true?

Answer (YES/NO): YES